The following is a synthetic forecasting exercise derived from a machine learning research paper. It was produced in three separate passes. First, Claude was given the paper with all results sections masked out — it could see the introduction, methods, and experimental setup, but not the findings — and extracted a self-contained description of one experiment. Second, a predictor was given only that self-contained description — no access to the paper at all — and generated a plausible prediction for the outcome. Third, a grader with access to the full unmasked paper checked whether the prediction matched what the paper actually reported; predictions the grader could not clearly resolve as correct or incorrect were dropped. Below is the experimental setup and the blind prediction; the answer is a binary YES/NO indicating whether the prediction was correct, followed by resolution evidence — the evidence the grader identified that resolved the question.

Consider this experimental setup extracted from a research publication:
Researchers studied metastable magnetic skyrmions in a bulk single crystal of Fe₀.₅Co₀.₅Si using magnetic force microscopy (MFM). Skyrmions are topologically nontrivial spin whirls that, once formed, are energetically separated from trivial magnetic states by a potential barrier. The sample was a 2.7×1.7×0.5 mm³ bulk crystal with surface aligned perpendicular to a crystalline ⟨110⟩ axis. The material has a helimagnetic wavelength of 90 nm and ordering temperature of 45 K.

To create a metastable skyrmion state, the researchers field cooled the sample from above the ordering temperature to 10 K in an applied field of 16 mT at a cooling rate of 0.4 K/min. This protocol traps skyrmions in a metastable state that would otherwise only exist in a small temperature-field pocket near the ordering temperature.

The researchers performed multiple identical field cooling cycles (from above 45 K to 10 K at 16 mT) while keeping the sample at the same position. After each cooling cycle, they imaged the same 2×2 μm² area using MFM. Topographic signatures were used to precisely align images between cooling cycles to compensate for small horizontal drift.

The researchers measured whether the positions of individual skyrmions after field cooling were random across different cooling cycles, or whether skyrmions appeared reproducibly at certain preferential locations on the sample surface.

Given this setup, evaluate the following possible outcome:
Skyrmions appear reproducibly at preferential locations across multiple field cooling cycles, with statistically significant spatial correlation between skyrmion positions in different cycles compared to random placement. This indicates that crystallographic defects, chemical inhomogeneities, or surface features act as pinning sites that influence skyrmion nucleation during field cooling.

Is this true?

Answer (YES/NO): YES